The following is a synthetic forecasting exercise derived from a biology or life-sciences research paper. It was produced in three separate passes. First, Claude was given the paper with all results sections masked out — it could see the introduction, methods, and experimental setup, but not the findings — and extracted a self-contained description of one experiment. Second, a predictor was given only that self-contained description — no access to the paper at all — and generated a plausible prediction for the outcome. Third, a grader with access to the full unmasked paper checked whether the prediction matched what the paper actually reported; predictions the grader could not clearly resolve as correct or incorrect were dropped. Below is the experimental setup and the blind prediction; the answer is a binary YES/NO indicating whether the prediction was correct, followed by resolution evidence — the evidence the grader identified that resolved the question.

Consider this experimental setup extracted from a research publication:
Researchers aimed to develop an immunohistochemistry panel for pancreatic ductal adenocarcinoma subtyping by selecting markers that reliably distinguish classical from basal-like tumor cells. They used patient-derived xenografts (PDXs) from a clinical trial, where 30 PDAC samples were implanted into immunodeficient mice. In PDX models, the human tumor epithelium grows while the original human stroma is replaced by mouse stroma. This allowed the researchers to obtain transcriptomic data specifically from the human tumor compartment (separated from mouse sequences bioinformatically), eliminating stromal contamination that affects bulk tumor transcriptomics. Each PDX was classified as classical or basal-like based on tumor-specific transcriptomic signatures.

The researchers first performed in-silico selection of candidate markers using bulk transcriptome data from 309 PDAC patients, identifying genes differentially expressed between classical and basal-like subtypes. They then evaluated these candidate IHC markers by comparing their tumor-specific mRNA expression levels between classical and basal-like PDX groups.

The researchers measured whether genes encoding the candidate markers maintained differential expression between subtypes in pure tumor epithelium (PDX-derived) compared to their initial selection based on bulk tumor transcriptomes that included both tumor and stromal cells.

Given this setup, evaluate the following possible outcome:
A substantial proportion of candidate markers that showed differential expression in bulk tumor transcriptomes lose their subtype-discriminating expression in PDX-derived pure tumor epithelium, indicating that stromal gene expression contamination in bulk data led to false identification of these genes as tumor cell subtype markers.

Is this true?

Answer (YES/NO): NO